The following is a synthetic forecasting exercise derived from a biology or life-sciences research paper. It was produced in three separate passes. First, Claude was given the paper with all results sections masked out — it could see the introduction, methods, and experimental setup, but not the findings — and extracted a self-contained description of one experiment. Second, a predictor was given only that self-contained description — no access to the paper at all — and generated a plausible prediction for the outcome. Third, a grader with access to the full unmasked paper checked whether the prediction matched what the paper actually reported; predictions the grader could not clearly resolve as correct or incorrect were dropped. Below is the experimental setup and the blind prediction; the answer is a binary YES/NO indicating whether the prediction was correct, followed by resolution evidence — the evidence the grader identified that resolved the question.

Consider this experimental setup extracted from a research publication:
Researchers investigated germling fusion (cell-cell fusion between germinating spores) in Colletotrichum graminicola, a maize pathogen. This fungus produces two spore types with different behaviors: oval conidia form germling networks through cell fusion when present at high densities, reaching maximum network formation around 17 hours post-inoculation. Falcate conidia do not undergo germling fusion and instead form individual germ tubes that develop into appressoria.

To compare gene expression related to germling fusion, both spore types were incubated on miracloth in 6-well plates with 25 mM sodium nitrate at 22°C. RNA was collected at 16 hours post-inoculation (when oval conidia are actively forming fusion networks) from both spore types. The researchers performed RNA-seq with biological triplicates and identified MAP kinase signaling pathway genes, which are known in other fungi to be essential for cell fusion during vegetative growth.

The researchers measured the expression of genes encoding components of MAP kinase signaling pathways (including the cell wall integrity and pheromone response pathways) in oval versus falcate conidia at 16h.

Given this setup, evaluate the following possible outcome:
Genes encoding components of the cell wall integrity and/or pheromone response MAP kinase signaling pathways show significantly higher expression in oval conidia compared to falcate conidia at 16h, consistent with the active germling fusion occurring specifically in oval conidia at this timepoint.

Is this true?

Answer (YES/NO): NO